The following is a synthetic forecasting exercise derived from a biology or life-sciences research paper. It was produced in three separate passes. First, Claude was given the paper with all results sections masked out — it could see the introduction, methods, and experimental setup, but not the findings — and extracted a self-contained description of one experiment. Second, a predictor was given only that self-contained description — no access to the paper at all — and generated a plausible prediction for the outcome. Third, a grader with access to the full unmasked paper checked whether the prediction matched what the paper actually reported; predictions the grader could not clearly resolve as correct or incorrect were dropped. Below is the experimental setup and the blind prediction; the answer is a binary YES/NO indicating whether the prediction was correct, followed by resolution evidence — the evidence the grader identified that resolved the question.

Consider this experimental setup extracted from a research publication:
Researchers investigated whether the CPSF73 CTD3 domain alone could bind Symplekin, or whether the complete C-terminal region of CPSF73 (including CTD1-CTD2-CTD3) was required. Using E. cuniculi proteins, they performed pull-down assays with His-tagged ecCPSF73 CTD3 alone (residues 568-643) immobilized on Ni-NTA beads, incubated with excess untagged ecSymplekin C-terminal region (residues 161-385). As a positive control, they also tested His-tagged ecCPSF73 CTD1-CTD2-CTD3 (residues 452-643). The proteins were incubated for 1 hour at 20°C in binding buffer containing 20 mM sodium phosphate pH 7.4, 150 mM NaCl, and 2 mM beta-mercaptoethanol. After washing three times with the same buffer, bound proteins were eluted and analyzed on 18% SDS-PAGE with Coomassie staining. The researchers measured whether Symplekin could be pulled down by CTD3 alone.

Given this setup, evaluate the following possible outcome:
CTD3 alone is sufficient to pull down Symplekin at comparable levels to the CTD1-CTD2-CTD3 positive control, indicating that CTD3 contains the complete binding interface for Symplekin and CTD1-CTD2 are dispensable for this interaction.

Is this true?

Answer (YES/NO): YES